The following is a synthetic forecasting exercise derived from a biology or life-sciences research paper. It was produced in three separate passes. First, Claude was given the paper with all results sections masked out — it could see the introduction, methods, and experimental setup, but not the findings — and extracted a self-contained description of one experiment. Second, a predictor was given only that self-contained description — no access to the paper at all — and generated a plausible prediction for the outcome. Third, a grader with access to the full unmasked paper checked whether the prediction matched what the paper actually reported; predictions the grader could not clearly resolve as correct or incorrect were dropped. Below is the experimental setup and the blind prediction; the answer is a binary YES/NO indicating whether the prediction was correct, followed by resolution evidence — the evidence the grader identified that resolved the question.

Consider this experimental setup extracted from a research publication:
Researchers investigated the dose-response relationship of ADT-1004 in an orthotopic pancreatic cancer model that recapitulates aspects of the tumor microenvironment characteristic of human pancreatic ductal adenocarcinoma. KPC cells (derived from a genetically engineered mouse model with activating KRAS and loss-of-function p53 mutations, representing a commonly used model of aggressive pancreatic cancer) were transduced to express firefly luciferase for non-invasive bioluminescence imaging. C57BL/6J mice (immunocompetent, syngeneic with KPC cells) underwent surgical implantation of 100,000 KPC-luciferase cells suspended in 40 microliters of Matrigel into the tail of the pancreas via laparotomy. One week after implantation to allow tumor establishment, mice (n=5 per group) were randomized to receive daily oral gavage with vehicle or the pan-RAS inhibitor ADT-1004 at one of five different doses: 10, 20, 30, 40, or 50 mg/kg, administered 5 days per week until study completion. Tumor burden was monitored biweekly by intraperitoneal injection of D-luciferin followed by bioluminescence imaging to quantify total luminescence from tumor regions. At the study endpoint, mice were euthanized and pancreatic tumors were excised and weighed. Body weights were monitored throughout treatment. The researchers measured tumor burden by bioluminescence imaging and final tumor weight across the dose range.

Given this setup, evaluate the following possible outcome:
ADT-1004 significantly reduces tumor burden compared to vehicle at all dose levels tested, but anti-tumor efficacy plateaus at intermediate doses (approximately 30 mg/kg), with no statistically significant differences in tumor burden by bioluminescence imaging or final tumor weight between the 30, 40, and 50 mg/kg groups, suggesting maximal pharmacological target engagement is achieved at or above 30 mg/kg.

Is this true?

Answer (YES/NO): NO